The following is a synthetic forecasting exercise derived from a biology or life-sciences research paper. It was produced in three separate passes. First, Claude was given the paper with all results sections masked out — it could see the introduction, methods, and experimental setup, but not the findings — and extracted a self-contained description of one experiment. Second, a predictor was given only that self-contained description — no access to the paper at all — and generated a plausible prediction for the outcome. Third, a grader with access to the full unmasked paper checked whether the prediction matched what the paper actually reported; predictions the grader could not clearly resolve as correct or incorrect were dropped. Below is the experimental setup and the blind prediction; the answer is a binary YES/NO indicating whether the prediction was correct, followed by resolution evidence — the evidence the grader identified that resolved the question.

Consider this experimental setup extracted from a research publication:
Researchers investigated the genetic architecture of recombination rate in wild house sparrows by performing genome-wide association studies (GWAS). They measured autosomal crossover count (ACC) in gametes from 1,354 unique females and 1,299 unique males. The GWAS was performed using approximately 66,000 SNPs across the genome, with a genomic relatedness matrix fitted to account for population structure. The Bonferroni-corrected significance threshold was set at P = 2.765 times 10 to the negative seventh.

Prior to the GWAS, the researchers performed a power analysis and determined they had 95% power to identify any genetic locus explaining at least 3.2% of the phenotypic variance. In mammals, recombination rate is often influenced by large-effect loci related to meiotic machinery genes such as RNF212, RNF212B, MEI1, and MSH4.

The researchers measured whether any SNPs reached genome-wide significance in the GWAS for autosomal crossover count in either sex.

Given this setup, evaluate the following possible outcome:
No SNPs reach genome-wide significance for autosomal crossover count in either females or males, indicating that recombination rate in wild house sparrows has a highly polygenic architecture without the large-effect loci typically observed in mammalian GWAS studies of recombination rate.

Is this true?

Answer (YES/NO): YES